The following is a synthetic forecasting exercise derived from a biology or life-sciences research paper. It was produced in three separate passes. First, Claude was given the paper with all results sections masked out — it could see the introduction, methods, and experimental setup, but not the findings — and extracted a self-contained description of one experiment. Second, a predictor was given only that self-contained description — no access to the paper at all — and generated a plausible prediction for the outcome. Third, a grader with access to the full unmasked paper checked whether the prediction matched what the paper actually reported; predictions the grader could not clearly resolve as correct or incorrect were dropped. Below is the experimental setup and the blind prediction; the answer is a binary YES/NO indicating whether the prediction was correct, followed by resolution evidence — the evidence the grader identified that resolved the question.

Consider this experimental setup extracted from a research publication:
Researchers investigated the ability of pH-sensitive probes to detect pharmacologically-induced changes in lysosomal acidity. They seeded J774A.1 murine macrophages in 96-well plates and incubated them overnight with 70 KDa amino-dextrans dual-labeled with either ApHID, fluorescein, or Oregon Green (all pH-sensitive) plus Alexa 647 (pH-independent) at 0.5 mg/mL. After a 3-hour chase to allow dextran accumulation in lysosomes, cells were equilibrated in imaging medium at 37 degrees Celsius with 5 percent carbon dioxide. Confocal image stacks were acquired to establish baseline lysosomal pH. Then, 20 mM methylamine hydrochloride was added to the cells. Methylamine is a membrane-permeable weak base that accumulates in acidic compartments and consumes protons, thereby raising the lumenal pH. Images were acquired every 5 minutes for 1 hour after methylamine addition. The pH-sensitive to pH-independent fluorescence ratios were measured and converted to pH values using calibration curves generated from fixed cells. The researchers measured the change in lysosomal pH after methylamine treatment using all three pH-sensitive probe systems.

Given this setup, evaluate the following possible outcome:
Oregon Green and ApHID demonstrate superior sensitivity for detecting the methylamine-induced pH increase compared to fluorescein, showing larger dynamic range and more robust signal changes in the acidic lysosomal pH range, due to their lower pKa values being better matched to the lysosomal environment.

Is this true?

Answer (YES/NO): NO